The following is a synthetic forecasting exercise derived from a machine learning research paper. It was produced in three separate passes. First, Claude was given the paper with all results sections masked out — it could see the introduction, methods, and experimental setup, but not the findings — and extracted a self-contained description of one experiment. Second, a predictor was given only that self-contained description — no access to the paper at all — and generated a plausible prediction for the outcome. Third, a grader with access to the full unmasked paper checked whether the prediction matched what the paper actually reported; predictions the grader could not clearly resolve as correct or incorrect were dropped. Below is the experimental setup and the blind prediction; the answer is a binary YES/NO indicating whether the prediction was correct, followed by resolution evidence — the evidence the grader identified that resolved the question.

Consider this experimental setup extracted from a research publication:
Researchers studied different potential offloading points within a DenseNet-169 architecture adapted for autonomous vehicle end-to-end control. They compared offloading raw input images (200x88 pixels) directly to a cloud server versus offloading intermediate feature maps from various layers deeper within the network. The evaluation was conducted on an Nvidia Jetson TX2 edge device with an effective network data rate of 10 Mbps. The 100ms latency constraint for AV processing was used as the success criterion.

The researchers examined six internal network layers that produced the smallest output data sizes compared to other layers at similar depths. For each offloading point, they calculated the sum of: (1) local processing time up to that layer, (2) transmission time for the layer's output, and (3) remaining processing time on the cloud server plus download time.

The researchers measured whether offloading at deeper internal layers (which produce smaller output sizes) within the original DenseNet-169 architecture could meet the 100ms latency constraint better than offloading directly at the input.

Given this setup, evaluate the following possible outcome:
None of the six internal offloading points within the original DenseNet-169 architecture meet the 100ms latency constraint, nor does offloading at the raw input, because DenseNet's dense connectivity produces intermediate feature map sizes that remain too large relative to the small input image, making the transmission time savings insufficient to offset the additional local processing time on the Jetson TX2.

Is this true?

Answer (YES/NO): NO